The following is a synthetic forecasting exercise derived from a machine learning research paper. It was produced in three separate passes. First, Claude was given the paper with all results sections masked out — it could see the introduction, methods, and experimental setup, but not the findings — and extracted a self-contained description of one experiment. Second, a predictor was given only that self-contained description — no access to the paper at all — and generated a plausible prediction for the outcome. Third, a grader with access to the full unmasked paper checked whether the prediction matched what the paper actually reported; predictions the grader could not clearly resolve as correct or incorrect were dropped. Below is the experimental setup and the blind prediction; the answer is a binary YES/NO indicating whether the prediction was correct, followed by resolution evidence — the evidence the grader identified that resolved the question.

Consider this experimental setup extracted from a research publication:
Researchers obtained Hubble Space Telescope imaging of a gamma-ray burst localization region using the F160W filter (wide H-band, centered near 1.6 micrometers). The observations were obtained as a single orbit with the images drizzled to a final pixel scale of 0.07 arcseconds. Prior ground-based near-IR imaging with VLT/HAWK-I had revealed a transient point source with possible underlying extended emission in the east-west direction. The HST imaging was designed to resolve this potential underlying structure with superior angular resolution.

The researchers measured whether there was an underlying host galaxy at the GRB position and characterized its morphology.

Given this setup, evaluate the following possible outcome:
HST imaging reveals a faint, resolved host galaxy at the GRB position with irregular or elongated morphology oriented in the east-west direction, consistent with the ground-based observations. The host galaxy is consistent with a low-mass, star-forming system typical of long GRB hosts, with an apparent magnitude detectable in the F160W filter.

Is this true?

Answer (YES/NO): NO